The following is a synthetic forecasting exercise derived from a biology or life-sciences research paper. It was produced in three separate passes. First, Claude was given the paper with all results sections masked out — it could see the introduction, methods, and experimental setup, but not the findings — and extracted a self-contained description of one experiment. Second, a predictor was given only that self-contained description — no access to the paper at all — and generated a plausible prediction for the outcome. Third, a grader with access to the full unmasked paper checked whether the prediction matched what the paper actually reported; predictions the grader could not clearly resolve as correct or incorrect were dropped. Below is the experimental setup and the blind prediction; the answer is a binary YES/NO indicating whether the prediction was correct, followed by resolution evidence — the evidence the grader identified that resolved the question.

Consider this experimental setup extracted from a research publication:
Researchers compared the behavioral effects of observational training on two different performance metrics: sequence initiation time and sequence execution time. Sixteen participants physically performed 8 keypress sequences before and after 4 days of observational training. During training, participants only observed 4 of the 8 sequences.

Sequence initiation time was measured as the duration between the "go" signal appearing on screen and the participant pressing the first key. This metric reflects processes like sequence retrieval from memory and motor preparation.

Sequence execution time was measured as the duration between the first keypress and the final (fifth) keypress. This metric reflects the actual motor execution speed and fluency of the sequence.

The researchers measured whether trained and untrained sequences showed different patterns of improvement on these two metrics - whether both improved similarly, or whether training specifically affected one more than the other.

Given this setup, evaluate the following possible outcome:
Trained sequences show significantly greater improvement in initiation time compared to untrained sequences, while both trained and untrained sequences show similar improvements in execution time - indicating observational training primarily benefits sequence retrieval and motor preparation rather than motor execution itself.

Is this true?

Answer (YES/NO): NO